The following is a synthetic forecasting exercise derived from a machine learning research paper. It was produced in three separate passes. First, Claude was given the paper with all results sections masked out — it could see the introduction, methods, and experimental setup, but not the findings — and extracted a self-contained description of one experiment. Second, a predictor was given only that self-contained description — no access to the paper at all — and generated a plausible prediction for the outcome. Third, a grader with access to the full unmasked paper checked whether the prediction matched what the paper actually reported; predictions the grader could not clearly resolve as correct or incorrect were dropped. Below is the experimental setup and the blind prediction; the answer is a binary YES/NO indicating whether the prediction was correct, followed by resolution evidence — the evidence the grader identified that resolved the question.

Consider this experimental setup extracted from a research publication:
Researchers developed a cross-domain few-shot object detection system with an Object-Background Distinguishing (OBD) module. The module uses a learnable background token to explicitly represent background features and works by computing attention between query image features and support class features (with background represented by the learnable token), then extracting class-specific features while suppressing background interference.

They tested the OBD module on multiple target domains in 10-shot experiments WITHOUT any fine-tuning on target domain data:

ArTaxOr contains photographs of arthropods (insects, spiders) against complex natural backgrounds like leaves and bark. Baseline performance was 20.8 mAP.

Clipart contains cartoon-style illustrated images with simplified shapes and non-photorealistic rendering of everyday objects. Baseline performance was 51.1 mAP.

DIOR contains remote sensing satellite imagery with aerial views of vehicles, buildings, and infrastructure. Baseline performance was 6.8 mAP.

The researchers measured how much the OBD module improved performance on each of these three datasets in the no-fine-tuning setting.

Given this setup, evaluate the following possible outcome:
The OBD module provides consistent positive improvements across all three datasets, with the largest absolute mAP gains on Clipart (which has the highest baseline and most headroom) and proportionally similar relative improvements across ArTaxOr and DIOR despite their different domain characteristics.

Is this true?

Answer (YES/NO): NO